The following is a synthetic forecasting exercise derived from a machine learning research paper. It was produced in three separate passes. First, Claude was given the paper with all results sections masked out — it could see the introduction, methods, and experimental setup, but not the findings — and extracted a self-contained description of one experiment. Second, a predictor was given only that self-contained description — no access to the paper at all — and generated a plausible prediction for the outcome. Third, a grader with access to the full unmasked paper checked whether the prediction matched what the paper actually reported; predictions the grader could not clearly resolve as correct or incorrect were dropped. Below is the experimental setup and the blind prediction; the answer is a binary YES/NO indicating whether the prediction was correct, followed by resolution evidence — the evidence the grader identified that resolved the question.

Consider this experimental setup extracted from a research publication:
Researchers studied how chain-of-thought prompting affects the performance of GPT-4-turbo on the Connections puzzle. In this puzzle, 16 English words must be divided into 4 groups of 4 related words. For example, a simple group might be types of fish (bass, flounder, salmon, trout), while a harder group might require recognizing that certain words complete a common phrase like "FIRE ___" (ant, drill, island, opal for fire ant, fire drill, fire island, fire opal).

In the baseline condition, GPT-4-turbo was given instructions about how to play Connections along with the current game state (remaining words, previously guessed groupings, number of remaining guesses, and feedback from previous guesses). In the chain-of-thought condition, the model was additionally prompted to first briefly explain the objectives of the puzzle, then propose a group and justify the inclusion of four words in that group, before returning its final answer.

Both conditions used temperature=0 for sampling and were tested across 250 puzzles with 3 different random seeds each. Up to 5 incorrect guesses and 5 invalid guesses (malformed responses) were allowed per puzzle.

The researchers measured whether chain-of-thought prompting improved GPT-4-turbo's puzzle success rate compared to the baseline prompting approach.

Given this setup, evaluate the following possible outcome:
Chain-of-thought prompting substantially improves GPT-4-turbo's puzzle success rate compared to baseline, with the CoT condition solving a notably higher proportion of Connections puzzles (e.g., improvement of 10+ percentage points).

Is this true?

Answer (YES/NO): NO